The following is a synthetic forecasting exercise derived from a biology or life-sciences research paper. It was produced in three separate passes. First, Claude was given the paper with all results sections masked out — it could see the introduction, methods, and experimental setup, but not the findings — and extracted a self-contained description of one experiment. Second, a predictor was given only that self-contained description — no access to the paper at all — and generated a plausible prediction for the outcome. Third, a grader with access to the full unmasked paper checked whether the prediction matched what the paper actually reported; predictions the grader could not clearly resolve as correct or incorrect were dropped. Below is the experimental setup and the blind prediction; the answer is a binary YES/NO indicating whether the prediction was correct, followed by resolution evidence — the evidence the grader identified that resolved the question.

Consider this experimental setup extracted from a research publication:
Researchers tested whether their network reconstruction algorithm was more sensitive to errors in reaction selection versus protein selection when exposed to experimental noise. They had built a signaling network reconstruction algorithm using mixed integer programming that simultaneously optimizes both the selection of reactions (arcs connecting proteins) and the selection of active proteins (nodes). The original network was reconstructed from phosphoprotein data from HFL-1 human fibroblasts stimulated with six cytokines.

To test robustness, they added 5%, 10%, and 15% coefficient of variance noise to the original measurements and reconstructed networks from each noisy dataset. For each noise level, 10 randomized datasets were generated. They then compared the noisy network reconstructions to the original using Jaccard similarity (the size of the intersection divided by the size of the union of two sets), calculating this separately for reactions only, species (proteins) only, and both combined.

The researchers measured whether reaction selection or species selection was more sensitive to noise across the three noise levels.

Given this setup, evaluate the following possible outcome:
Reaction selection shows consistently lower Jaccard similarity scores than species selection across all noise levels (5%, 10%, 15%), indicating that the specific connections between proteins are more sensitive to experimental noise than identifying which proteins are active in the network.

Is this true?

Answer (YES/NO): YES